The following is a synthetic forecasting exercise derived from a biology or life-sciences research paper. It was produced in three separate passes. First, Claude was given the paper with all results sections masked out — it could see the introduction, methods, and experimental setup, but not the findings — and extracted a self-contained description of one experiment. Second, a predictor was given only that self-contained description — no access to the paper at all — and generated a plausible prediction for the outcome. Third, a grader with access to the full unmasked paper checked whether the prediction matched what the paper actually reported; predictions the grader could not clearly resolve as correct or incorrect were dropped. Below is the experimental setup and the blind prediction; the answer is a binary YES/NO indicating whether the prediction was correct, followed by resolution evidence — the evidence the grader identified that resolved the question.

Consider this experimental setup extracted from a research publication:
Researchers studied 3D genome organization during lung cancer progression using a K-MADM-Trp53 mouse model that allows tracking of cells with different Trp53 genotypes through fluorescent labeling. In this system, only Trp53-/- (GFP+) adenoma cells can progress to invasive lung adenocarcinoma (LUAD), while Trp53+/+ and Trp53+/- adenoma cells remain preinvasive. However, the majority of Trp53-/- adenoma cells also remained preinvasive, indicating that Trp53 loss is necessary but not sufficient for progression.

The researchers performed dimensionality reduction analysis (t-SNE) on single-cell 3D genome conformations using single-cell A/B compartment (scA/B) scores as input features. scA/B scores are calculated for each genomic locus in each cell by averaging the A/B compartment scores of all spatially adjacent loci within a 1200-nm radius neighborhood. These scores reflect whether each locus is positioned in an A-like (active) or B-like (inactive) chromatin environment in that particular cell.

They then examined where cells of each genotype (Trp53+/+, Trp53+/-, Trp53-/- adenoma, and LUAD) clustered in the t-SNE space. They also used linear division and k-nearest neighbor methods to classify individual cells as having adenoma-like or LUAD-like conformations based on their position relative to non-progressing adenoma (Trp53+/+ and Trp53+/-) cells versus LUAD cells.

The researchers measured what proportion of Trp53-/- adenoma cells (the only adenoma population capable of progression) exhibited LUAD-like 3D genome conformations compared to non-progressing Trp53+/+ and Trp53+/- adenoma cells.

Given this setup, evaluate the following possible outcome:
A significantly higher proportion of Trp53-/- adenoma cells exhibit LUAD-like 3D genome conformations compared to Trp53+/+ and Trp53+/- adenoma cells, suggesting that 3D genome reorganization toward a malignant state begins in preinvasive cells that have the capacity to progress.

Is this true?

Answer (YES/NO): YES